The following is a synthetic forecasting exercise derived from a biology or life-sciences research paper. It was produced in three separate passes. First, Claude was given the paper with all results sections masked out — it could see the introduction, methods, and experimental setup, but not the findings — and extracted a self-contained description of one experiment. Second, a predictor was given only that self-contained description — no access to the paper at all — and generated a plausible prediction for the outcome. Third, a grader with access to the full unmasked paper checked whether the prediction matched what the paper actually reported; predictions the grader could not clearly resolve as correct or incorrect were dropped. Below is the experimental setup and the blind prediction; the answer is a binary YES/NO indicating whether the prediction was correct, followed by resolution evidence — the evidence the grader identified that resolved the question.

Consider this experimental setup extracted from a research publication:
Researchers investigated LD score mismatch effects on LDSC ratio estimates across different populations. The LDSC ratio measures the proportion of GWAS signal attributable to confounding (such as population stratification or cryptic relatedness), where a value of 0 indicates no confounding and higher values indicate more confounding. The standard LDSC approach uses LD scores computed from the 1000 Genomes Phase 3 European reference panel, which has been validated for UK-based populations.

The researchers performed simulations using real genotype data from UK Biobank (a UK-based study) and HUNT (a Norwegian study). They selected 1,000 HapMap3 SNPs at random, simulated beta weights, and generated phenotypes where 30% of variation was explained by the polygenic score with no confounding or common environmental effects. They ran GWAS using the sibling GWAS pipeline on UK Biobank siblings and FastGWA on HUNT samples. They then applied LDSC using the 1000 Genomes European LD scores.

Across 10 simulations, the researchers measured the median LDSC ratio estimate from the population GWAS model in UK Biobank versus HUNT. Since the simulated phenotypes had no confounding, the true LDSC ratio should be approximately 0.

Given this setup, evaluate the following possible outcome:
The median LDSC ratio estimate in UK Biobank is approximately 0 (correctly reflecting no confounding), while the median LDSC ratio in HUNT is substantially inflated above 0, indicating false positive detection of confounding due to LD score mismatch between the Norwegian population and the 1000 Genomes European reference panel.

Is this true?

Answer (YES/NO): YES